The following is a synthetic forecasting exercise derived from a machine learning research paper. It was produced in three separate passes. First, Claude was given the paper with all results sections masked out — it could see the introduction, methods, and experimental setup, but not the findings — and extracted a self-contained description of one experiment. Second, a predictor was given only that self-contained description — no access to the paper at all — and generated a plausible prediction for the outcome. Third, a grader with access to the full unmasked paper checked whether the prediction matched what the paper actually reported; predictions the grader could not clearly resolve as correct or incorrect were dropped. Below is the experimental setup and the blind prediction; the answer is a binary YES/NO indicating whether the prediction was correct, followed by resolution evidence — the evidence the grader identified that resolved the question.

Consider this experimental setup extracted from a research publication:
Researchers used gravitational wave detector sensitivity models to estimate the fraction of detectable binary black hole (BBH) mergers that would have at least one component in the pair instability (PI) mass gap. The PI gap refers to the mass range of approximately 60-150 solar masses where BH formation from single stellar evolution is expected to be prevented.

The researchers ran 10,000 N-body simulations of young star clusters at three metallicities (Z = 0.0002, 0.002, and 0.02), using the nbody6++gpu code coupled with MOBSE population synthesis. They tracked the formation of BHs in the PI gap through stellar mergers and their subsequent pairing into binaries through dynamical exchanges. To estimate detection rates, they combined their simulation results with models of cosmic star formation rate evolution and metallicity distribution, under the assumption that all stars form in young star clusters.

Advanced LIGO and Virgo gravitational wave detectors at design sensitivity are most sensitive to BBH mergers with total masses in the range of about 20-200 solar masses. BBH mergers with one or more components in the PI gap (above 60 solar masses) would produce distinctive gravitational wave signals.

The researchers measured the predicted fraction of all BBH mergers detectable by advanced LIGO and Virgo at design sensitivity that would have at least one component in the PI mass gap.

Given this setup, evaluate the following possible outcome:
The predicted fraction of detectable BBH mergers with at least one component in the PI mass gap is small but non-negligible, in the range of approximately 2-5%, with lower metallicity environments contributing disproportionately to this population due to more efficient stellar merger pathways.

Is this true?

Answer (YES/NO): YES